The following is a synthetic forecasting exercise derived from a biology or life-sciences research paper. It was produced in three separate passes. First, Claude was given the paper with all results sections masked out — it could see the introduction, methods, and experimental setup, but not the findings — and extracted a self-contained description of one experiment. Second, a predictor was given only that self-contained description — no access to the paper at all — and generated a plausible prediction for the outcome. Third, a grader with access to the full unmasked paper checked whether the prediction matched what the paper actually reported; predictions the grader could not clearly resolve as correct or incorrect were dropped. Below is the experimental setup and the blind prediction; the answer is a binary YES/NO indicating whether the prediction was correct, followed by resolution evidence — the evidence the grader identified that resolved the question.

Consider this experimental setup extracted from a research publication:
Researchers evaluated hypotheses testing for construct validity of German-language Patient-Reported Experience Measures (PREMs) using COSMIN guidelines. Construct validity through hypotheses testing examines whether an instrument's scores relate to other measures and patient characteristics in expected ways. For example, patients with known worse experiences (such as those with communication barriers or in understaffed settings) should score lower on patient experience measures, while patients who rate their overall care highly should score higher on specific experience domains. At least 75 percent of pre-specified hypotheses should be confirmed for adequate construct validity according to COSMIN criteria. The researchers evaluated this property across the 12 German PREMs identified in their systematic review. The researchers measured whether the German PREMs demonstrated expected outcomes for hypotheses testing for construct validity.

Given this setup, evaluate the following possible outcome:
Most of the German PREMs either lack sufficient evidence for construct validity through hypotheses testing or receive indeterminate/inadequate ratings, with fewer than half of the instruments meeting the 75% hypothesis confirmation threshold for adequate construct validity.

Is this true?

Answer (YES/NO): NO